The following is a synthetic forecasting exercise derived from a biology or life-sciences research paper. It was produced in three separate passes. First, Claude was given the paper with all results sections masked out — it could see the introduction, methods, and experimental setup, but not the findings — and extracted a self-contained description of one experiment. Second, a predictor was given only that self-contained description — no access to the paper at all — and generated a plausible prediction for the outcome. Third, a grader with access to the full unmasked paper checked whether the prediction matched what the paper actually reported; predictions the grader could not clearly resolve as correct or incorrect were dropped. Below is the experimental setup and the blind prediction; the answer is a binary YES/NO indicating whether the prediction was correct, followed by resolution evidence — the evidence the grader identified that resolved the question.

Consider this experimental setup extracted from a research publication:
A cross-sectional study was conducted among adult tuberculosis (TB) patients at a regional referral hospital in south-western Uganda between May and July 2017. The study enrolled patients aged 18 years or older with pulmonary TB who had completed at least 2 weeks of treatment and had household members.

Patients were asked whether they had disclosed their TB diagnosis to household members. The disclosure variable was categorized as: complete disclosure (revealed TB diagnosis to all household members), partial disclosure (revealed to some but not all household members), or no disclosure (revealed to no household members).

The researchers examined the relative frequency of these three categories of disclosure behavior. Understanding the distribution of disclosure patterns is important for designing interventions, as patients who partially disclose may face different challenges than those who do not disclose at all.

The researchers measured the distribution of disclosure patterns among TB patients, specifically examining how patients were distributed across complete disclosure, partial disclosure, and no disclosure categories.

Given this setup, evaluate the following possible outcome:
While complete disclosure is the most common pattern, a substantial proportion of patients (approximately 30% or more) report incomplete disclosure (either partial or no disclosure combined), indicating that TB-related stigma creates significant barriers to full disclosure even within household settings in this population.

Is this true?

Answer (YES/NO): YES